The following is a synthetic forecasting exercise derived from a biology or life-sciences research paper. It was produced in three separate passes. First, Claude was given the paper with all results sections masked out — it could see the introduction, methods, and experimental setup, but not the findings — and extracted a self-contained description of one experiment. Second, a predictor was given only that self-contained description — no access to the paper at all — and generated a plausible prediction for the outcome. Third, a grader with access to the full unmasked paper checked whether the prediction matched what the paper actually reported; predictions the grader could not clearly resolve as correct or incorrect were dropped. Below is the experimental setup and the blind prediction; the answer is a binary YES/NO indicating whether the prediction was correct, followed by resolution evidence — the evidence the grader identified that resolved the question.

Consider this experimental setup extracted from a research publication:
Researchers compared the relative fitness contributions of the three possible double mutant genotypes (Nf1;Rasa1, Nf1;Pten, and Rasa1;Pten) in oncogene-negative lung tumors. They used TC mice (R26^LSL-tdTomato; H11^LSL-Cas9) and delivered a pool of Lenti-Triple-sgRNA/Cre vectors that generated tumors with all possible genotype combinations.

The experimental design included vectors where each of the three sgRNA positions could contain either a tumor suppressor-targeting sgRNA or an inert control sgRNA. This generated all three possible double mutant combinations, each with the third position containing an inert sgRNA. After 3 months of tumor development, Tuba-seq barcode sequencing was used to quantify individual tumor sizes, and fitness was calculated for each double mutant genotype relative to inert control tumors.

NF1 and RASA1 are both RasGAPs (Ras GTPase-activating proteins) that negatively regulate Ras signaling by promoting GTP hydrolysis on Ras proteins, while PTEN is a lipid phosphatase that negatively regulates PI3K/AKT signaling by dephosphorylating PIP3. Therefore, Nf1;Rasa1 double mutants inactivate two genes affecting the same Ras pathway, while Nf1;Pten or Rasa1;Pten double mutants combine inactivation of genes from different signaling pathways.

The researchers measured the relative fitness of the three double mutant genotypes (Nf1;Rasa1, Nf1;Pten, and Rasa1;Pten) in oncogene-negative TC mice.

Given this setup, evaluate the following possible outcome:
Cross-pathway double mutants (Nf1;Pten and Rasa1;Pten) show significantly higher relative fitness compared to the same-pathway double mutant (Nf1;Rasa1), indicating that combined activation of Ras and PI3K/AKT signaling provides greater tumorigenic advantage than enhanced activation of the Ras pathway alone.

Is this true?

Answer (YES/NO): NO